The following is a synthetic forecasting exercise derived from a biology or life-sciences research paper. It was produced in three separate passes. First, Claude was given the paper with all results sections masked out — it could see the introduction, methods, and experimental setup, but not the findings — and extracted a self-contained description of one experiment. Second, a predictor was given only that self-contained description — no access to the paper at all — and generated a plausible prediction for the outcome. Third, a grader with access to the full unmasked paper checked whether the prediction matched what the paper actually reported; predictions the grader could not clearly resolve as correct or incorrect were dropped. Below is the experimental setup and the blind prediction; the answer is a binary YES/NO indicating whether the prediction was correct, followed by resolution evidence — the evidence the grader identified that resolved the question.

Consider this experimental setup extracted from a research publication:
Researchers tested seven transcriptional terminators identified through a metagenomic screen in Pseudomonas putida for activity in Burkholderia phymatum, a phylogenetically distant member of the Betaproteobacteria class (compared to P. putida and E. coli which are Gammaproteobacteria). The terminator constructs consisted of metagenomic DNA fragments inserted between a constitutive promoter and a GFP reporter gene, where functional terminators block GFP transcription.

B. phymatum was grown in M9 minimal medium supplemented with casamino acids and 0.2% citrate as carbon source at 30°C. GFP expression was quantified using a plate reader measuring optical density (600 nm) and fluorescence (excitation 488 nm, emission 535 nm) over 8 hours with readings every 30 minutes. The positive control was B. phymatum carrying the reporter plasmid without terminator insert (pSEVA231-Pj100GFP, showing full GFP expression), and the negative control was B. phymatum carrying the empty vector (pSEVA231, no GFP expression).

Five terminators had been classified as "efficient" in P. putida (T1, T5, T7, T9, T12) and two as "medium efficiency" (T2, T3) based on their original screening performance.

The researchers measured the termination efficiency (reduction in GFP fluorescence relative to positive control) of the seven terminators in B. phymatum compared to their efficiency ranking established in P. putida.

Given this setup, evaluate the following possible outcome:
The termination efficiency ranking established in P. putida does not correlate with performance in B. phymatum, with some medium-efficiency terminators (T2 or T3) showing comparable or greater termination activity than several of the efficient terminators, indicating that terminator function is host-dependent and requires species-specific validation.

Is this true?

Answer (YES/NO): NO